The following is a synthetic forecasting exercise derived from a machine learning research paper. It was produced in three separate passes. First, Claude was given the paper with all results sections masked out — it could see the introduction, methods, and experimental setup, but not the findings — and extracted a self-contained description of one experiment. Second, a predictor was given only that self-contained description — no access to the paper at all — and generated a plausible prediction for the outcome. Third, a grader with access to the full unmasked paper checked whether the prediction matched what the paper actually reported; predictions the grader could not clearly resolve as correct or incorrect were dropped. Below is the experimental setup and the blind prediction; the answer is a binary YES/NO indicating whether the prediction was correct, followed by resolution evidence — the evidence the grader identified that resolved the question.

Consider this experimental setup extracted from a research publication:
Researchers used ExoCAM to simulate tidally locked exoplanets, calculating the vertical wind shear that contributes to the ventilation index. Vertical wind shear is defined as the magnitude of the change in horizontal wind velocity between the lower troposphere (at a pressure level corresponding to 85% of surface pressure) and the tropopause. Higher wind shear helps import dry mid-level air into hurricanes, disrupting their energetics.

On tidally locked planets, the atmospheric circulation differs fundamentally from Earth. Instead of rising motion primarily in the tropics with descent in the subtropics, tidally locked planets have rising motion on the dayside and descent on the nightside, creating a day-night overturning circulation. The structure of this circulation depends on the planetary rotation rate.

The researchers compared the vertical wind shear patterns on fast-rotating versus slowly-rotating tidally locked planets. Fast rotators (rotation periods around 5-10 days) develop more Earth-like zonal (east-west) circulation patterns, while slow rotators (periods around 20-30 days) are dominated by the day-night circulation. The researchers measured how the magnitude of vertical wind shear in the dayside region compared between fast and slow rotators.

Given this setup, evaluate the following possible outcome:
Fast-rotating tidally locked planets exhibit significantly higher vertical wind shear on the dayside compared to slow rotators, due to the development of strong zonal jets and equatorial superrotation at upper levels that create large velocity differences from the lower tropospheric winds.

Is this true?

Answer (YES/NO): YES